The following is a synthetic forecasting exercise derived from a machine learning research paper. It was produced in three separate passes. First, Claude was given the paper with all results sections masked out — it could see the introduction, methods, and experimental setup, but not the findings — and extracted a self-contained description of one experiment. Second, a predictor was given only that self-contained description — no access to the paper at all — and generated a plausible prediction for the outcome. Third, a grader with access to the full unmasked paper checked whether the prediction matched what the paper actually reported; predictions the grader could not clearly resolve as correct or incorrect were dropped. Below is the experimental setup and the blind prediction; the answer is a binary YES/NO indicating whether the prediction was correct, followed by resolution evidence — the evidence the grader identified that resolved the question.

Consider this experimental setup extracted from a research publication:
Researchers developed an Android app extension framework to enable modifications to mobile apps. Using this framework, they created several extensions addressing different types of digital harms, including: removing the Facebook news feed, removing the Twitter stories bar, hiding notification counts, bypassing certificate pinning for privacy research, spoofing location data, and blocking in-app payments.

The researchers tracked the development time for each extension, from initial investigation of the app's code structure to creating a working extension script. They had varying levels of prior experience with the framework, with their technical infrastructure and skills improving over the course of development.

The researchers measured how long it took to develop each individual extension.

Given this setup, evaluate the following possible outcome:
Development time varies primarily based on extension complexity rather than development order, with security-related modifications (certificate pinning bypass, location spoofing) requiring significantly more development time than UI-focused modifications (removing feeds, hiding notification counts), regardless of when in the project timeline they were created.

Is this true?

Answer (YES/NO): NO